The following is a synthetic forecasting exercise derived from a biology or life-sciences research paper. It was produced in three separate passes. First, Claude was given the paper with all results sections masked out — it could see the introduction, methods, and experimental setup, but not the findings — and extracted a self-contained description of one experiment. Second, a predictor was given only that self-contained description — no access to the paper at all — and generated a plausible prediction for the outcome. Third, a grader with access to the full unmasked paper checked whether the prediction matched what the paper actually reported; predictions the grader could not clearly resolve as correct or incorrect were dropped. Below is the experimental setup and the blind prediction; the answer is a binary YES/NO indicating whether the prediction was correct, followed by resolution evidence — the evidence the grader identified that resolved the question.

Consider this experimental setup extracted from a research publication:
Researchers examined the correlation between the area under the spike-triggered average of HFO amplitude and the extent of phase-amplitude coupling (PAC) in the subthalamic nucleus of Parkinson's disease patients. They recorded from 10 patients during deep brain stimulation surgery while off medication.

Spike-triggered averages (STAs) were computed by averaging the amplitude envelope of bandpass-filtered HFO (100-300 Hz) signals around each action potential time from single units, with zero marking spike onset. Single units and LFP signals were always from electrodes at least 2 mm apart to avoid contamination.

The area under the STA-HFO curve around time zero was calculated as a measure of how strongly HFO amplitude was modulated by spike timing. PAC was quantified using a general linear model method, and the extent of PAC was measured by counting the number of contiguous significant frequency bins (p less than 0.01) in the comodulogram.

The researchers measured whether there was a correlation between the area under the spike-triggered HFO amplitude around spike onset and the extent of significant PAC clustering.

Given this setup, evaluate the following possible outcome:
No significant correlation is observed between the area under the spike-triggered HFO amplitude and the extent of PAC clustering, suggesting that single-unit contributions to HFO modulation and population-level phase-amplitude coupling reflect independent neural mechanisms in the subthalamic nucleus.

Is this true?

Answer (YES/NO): NO